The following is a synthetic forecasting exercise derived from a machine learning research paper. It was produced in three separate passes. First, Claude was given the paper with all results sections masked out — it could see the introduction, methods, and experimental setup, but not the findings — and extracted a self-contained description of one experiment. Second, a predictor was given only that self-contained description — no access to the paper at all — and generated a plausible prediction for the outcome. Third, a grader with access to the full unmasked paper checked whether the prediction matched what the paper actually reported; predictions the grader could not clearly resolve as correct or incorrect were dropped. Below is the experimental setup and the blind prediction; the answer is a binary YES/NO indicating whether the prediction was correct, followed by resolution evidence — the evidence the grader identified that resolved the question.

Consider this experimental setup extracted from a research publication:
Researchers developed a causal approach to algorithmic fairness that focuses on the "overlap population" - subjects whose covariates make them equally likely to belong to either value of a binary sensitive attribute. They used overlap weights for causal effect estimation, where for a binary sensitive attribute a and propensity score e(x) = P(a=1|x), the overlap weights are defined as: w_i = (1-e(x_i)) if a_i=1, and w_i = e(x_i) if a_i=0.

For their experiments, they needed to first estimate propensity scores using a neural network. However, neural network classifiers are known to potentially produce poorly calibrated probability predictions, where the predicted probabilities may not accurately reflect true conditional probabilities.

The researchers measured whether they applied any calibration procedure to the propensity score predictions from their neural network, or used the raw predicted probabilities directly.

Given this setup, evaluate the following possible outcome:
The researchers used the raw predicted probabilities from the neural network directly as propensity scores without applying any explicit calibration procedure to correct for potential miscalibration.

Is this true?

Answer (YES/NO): NO